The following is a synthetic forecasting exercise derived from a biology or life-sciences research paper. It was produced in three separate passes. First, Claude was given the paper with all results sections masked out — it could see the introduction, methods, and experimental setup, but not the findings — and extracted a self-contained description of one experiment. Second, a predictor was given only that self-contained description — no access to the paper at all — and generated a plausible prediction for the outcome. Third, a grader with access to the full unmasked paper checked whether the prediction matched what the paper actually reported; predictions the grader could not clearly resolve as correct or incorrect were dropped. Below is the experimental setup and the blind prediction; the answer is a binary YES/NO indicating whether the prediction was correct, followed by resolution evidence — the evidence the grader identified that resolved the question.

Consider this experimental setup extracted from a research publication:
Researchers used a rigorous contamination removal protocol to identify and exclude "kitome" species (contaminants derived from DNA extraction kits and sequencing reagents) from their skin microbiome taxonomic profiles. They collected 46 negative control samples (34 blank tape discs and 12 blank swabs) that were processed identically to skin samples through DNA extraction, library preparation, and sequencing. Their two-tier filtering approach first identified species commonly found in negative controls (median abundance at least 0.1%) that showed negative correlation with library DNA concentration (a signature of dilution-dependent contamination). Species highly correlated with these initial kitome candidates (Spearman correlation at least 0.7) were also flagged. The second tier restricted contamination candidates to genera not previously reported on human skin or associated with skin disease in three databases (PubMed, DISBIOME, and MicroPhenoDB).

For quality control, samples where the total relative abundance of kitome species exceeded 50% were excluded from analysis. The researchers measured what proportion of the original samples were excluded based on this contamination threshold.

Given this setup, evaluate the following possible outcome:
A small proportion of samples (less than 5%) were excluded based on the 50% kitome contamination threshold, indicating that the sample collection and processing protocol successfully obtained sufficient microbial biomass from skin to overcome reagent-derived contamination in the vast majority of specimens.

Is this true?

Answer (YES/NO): YES